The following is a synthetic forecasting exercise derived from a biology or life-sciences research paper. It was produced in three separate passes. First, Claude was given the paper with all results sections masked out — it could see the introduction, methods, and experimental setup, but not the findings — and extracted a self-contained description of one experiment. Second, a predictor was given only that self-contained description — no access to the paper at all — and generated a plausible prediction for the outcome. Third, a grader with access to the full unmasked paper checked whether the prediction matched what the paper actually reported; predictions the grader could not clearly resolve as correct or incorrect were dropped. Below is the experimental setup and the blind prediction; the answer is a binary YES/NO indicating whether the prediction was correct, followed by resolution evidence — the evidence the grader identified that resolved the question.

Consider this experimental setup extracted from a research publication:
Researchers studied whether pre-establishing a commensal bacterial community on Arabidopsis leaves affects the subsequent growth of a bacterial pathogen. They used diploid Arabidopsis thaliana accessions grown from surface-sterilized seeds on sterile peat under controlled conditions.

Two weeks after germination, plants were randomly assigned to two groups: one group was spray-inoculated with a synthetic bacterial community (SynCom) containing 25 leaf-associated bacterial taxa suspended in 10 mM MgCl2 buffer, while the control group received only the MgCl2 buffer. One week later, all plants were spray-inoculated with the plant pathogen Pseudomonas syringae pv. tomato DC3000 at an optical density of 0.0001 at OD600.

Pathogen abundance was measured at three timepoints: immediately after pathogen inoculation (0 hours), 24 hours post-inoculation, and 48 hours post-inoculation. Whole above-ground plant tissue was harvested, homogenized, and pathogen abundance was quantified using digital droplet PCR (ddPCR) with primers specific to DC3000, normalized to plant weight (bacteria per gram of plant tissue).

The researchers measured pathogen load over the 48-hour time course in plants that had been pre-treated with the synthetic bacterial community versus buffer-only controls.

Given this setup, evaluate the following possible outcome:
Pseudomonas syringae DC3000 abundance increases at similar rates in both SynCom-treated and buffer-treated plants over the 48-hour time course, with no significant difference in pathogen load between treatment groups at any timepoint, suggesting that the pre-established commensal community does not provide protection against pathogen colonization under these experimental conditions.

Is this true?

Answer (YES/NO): NO